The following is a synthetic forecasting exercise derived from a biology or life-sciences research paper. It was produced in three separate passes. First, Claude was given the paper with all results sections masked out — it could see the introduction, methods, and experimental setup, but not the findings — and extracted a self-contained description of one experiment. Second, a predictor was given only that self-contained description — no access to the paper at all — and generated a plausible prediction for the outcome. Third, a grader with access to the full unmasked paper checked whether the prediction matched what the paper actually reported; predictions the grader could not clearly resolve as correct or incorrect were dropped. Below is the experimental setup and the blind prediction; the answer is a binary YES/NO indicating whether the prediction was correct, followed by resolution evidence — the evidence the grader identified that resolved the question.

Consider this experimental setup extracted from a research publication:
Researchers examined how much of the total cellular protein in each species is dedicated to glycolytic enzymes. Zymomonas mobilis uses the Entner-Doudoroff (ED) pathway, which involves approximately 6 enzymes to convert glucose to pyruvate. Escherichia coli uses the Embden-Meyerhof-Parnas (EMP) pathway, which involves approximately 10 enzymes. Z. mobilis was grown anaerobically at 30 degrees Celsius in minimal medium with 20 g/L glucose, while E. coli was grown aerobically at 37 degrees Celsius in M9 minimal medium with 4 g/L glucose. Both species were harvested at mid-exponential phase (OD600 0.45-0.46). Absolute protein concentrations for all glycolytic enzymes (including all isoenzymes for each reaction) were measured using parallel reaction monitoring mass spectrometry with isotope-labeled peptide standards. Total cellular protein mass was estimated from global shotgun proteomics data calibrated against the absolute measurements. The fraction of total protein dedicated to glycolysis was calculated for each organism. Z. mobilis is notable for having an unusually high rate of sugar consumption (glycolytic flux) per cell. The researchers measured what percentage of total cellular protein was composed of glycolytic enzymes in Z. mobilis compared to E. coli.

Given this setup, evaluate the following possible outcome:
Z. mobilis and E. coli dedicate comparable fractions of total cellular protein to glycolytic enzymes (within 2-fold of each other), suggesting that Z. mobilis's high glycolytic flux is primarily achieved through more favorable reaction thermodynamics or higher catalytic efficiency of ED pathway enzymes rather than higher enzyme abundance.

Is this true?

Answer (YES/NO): NO